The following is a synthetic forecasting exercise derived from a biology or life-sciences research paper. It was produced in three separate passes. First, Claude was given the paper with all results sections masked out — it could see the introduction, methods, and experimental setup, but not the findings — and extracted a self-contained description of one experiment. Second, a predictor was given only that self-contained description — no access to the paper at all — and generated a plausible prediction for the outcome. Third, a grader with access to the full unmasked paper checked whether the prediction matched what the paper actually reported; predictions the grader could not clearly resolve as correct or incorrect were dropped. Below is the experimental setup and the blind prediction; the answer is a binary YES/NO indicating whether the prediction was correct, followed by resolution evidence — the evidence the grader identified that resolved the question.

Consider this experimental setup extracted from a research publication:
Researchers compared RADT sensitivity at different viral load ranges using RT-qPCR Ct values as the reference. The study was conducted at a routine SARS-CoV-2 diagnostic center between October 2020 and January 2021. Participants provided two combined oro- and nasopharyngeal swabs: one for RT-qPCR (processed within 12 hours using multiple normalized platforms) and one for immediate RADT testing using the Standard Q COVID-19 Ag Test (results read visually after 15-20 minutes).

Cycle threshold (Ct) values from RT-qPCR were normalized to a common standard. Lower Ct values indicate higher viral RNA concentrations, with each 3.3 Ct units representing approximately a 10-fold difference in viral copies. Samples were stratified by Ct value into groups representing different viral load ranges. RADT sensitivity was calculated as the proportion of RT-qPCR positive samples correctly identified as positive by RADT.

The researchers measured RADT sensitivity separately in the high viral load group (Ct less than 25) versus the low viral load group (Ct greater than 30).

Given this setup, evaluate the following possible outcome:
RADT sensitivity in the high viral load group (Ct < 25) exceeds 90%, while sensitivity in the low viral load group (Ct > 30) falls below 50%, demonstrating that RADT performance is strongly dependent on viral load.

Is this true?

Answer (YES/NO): YES